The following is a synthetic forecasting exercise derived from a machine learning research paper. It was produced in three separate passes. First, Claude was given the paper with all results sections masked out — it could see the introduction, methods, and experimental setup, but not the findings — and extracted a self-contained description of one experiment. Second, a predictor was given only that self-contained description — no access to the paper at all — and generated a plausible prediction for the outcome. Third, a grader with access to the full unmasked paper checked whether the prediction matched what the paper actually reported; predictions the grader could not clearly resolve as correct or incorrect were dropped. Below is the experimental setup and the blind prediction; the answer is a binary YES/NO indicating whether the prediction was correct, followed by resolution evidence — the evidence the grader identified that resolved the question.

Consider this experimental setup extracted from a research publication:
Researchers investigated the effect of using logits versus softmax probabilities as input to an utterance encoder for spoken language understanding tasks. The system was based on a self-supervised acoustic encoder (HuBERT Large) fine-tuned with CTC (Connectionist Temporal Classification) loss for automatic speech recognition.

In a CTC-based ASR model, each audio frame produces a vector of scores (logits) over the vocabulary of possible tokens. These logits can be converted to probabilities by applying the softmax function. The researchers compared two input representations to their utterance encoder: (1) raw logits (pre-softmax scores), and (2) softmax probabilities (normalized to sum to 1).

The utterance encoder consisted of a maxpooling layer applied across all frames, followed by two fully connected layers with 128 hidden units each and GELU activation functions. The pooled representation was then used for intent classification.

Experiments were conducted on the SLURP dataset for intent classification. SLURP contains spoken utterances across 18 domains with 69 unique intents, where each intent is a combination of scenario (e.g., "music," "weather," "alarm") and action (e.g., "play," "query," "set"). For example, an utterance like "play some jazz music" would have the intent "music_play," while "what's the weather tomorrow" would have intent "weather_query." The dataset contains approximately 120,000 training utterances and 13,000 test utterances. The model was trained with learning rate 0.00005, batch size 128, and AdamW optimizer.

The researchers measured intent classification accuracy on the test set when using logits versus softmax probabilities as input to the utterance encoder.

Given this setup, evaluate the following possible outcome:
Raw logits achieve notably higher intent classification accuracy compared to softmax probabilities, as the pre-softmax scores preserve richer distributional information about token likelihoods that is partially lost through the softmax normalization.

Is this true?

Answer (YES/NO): YES